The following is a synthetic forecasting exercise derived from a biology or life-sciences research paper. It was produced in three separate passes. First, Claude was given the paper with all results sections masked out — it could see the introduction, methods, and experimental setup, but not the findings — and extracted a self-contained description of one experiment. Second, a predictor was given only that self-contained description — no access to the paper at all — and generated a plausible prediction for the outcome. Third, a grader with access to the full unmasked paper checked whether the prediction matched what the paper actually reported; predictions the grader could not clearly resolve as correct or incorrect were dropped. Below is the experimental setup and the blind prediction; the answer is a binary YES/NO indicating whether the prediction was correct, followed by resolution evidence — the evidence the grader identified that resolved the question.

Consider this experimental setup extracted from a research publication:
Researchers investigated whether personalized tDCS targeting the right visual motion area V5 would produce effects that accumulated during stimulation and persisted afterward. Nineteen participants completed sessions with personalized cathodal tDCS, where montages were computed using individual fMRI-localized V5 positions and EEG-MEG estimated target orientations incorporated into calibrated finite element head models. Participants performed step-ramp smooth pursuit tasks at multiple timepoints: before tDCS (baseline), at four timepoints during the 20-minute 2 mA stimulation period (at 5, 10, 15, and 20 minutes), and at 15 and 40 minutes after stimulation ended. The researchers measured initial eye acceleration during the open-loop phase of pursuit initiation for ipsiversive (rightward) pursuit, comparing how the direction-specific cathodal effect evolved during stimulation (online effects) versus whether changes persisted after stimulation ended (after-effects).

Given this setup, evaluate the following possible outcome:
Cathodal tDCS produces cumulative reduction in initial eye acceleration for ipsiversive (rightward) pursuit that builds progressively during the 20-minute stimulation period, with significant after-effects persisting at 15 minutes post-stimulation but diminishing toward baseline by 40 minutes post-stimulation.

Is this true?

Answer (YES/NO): NO